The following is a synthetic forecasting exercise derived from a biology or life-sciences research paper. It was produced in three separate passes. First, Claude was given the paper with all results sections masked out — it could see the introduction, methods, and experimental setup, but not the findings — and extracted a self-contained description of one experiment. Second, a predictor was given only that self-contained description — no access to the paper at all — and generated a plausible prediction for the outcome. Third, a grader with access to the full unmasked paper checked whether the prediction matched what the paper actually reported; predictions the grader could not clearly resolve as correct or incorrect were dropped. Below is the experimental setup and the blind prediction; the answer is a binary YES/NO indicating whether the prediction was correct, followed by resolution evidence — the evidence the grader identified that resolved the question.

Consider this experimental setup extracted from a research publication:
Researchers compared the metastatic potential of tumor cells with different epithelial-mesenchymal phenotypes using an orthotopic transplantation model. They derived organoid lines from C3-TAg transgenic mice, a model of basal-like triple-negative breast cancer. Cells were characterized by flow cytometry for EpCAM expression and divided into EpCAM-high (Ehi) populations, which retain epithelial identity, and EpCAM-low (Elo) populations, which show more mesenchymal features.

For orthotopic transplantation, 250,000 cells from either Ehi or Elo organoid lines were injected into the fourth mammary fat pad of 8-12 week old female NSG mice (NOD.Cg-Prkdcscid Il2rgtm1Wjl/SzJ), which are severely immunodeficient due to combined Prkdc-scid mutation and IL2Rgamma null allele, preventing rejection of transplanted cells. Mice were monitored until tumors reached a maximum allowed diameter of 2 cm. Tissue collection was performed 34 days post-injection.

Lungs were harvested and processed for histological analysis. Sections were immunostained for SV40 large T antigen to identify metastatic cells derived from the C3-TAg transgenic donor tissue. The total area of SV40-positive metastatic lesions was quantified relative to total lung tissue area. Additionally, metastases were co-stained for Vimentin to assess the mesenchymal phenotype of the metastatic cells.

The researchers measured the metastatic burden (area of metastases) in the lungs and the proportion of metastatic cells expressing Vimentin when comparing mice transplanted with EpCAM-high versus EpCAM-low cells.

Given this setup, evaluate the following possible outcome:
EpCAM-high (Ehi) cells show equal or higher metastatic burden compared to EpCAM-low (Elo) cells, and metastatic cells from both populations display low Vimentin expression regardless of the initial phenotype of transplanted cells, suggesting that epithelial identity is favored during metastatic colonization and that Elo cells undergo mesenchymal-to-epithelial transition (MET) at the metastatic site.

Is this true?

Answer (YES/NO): NO